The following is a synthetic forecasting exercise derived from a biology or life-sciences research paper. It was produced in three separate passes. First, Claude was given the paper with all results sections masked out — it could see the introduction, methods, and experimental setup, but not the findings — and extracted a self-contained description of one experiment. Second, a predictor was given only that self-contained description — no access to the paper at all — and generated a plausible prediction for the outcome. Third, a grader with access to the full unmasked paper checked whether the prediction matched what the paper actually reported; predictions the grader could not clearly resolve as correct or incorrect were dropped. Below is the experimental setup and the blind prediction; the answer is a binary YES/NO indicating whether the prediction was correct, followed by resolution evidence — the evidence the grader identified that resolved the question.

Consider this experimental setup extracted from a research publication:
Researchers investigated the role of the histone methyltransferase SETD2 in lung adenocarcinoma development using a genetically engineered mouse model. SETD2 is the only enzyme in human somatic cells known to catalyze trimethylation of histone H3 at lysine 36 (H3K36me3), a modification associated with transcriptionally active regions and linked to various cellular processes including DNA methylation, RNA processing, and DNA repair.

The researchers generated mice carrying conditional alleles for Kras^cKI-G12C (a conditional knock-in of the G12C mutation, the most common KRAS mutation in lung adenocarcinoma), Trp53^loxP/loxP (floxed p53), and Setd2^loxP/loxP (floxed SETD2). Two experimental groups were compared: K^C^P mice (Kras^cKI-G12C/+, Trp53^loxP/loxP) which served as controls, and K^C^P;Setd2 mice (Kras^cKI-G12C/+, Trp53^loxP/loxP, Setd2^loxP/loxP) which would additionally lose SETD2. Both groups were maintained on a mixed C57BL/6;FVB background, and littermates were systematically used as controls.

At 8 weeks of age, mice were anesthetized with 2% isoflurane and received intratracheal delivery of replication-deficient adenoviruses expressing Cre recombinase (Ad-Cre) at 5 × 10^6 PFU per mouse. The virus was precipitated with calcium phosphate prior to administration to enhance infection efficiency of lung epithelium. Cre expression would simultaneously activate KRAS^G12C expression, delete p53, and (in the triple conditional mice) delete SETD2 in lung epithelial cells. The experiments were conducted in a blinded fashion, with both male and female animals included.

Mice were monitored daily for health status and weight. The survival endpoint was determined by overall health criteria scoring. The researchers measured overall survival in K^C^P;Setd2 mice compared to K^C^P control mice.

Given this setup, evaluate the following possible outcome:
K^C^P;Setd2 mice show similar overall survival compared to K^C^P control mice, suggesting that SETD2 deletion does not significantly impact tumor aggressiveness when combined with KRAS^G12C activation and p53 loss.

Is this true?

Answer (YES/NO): NO